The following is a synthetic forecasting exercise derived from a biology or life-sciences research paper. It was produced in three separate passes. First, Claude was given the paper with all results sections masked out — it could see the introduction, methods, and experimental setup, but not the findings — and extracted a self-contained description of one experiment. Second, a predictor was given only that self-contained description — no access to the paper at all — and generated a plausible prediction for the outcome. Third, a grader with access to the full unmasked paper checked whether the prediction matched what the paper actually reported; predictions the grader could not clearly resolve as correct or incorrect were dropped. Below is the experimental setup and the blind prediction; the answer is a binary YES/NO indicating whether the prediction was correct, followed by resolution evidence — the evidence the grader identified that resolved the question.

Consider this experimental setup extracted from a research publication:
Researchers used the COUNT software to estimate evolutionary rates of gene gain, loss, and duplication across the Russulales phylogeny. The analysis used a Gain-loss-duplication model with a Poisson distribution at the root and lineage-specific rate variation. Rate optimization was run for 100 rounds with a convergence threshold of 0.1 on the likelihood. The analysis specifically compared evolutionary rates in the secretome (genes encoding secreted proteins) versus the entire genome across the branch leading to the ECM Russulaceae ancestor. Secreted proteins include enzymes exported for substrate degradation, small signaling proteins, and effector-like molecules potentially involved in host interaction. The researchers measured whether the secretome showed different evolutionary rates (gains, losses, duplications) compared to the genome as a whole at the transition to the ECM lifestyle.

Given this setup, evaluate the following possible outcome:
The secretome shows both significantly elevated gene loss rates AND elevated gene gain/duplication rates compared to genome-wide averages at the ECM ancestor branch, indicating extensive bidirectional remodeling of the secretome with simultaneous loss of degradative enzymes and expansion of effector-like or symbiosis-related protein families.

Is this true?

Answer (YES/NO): NO